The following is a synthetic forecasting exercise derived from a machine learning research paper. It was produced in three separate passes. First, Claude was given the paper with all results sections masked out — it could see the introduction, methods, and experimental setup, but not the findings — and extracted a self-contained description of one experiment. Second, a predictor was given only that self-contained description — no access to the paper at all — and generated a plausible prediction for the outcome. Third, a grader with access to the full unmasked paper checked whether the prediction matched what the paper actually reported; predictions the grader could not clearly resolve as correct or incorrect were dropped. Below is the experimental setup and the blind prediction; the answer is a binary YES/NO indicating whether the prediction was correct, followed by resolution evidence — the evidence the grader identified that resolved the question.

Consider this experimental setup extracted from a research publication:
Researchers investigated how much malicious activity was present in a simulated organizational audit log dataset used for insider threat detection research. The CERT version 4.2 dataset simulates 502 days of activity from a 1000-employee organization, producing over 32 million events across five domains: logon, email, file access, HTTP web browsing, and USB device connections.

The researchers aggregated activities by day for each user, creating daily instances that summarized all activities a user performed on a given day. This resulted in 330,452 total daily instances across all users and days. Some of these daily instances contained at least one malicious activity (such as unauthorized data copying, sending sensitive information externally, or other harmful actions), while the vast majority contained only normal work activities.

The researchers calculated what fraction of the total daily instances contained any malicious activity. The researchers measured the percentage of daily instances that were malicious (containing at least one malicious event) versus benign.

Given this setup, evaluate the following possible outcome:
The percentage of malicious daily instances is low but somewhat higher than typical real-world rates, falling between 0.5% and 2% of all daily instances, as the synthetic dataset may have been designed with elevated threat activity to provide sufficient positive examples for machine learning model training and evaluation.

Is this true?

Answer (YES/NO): NO